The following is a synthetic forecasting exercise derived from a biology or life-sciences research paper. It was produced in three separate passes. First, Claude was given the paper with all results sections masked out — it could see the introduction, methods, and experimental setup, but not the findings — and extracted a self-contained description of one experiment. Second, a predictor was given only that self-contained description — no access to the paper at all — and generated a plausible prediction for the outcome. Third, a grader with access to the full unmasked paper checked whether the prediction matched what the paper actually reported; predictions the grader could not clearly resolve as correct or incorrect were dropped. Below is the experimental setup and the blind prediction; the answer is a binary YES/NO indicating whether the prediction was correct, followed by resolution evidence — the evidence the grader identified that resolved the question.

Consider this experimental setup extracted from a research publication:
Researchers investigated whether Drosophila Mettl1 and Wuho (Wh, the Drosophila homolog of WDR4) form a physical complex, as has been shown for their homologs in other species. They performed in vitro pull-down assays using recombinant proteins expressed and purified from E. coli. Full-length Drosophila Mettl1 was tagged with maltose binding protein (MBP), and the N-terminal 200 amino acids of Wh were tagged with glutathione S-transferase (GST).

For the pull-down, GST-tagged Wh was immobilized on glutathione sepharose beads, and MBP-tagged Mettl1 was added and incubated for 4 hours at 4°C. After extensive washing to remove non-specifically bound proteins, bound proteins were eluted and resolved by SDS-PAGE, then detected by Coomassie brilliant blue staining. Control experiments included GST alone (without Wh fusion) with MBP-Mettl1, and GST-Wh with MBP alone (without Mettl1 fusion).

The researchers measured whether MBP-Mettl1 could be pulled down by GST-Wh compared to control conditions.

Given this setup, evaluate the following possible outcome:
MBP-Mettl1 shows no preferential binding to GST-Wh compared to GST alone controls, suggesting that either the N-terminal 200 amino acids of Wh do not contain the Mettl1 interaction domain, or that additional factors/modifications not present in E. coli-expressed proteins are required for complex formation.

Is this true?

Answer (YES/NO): NO